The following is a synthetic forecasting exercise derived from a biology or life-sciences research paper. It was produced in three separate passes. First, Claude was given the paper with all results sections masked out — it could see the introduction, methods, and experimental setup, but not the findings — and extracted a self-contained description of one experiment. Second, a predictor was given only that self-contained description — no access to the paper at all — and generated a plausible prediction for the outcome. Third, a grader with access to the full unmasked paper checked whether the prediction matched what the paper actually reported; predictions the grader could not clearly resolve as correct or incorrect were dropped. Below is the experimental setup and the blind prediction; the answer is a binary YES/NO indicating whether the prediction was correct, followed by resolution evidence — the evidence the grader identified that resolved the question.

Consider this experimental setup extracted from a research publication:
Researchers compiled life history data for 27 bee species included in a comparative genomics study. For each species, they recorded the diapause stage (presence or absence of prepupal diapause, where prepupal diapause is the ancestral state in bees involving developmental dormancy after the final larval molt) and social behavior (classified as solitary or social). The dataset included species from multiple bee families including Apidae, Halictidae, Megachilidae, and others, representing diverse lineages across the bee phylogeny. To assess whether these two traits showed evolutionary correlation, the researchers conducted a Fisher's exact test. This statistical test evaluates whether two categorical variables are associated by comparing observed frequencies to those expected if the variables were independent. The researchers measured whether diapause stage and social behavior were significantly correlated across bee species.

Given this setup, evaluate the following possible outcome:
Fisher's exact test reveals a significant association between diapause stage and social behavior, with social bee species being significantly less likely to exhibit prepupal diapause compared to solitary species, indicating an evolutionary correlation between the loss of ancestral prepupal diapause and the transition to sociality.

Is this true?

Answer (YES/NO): YES